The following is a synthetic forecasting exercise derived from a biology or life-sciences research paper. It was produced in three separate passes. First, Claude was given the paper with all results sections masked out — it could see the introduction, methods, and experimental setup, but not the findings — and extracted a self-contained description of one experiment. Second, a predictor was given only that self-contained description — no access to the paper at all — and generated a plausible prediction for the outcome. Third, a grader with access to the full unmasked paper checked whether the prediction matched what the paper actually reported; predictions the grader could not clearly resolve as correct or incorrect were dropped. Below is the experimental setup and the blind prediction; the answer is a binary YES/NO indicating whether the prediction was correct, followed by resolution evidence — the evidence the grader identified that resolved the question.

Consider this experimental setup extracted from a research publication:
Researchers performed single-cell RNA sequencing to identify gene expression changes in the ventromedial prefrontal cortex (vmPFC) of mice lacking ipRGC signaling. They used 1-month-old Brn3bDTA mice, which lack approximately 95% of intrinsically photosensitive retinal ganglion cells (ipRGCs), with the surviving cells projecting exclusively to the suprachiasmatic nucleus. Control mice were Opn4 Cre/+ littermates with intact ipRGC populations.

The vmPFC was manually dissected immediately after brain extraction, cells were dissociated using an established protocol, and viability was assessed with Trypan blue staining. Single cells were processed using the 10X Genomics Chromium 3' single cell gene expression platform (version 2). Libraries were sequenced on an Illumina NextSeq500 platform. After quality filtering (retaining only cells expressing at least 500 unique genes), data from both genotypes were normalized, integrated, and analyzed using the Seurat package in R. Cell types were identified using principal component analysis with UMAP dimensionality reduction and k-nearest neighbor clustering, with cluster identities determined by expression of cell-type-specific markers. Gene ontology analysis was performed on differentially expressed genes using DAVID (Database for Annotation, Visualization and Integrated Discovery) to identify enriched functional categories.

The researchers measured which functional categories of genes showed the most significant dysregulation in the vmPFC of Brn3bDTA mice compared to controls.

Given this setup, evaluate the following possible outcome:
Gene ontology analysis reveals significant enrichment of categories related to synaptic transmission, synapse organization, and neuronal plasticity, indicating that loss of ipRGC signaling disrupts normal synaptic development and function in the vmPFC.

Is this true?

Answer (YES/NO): YES